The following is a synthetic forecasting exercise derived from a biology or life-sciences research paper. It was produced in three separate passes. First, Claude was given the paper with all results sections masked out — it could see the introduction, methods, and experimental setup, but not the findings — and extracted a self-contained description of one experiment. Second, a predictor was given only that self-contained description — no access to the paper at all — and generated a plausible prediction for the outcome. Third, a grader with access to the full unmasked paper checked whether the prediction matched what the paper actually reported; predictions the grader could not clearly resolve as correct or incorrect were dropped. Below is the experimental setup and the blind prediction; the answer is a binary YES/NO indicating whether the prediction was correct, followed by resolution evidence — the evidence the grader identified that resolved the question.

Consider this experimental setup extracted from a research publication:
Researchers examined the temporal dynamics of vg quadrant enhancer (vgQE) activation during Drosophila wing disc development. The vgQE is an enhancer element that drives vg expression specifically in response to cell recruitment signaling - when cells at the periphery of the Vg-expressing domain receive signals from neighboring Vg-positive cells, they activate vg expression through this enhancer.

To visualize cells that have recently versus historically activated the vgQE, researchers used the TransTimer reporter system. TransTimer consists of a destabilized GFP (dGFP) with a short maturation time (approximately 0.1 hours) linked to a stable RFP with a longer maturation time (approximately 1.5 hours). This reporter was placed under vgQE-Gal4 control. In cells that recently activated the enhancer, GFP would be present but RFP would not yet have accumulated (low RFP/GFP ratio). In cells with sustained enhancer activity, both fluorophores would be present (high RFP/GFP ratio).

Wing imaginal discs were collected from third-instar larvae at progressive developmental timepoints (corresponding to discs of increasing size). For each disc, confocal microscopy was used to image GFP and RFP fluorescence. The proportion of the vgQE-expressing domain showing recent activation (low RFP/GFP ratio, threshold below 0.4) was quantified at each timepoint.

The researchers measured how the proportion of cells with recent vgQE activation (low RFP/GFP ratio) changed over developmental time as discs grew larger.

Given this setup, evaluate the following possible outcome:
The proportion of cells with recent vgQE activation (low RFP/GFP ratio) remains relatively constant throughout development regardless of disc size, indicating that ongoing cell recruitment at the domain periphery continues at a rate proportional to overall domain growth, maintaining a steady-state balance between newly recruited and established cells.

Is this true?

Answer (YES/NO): NO